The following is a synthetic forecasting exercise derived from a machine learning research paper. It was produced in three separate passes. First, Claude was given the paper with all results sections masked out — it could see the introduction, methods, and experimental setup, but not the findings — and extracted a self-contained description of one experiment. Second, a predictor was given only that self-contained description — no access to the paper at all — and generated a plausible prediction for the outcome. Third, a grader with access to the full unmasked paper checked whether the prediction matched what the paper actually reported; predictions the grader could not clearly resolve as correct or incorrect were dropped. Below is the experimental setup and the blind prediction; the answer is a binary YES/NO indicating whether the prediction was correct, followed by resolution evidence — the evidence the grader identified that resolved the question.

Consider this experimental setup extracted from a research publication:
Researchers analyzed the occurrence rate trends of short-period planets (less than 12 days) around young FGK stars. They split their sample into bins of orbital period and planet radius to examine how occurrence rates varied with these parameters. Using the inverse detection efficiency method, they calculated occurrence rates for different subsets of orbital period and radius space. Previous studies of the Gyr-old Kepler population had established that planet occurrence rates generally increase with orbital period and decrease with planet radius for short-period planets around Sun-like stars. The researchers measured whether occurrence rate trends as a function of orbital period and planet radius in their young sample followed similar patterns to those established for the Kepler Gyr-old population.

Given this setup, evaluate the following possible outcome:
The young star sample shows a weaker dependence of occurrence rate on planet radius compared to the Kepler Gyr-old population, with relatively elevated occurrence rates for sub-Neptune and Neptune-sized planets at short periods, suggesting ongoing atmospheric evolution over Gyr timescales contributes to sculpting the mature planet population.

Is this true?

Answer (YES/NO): YES